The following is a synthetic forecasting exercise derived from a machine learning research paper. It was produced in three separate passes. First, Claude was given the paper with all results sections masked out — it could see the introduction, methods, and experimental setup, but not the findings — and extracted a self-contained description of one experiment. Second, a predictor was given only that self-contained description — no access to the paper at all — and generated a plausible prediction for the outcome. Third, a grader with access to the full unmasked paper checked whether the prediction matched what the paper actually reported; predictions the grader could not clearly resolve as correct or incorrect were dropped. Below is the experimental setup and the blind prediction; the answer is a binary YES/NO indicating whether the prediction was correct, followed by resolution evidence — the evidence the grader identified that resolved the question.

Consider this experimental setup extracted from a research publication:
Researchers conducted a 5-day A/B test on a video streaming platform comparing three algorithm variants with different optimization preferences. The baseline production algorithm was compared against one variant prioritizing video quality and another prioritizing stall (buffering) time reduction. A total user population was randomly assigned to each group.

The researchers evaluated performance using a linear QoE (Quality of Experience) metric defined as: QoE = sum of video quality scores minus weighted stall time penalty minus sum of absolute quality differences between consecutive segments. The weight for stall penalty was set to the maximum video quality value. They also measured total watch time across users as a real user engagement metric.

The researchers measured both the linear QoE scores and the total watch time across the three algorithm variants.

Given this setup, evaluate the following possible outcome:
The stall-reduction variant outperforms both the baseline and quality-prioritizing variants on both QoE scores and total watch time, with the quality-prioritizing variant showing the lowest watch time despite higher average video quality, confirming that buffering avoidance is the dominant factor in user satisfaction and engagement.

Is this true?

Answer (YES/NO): NO